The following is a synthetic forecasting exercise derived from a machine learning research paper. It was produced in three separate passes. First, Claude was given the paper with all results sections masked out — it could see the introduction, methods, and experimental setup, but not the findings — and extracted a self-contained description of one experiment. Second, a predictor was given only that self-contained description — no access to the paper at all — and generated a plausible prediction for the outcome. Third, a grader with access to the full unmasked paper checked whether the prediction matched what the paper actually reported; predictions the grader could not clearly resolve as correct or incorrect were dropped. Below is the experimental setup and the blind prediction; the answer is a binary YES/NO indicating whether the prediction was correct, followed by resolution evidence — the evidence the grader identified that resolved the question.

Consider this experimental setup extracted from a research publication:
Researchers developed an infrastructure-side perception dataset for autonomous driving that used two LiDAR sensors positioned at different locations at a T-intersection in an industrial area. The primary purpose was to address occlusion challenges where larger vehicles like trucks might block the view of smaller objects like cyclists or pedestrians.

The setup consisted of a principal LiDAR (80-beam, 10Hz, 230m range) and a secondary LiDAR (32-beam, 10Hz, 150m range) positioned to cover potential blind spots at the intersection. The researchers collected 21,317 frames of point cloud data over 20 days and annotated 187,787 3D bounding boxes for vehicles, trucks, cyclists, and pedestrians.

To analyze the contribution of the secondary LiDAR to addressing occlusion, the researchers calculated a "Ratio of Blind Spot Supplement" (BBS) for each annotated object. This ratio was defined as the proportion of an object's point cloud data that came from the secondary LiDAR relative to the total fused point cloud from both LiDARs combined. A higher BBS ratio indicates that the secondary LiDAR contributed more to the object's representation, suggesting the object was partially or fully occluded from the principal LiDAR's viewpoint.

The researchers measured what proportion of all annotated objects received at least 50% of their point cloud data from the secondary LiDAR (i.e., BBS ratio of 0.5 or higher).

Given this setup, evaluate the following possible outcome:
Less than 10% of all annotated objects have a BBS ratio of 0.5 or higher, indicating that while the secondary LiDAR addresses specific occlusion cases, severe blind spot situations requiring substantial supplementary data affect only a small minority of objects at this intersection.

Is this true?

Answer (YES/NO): NO